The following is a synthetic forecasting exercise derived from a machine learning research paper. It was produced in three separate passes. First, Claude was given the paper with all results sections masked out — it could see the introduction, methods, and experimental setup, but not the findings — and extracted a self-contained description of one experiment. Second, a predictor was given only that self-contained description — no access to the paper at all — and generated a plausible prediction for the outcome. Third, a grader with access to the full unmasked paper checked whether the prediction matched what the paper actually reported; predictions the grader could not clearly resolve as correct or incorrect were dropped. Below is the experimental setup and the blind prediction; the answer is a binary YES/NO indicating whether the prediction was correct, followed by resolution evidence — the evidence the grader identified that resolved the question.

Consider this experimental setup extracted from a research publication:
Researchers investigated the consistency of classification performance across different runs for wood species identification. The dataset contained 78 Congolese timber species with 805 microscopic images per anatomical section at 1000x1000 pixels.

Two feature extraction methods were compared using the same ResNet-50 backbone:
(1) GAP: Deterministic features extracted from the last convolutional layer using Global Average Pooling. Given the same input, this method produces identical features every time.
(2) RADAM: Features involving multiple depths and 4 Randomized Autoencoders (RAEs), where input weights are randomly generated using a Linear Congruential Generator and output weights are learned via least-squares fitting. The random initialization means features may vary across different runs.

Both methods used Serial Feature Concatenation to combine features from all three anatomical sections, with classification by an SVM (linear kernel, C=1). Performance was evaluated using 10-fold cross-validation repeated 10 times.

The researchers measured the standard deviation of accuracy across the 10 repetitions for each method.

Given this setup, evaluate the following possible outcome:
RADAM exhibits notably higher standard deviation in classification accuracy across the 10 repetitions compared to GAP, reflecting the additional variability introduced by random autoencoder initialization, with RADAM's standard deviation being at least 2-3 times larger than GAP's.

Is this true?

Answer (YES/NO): NO